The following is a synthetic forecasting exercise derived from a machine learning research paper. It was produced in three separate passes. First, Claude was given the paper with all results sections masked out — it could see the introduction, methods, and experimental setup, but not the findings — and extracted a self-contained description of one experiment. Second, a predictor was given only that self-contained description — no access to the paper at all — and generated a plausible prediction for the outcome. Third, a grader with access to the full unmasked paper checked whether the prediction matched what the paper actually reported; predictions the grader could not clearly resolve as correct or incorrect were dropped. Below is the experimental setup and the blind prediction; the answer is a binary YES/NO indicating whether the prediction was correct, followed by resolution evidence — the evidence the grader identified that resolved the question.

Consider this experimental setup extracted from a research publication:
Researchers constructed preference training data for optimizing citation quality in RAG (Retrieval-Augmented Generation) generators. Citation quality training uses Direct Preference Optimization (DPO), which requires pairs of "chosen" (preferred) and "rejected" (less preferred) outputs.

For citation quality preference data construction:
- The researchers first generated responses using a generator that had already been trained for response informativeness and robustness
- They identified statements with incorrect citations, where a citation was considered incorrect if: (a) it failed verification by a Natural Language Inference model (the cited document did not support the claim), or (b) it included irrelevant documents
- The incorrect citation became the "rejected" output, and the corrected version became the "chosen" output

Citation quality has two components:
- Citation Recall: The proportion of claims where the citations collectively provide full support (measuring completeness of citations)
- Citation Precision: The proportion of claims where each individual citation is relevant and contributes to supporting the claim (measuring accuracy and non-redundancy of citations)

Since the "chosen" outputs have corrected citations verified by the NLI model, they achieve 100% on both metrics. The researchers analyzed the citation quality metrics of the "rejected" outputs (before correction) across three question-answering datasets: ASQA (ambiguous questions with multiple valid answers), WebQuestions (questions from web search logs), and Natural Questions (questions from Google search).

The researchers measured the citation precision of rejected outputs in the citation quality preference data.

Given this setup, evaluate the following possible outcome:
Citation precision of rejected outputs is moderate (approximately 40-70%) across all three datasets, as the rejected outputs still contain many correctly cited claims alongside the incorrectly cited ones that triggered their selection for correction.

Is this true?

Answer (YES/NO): NO